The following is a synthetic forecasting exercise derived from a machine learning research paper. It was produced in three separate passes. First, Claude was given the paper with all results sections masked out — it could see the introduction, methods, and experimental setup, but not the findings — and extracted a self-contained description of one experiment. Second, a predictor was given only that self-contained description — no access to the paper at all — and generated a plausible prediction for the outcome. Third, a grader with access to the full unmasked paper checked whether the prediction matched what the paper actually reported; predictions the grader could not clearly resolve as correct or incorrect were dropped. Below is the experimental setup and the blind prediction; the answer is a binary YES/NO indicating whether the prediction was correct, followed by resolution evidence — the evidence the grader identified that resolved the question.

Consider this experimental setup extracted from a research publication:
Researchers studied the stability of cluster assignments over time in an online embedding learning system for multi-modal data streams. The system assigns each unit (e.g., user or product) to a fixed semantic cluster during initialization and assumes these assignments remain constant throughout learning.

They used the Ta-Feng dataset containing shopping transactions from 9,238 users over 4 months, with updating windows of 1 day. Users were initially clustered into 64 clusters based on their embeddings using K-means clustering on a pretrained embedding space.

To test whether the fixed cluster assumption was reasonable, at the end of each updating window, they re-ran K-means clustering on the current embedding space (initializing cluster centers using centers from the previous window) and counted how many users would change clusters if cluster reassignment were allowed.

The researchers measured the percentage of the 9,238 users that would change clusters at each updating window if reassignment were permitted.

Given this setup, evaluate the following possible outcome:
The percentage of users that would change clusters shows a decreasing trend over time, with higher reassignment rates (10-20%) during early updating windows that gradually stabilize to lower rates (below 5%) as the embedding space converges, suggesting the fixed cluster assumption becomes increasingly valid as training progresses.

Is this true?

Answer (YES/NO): NO